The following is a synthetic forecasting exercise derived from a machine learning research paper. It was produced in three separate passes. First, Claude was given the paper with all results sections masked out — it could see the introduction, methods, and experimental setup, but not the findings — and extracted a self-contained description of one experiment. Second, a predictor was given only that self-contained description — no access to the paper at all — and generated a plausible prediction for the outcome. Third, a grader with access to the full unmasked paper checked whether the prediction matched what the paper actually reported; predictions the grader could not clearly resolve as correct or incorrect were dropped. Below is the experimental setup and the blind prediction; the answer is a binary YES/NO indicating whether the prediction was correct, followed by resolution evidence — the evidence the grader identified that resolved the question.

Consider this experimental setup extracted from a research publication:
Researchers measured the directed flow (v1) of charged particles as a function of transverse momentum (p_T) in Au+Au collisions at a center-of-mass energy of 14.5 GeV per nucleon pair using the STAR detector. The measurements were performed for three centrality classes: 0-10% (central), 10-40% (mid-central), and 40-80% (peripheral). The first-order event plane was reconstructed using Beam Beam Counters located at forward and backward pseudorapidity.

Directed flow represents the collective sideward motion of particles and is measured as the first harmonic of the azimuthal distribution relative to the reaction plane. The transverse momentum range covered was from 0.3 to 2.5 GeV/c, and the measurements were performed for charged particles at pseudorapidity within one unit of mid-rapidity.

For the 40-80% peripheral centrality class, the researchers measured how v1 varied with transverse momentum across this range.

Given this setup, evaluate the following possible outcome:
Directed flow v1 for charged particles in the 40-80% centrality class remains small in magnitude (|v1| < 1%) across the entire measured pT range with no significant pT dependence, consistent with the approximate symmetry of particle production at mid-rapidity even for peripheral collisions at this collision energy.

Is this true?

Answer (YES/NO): NO